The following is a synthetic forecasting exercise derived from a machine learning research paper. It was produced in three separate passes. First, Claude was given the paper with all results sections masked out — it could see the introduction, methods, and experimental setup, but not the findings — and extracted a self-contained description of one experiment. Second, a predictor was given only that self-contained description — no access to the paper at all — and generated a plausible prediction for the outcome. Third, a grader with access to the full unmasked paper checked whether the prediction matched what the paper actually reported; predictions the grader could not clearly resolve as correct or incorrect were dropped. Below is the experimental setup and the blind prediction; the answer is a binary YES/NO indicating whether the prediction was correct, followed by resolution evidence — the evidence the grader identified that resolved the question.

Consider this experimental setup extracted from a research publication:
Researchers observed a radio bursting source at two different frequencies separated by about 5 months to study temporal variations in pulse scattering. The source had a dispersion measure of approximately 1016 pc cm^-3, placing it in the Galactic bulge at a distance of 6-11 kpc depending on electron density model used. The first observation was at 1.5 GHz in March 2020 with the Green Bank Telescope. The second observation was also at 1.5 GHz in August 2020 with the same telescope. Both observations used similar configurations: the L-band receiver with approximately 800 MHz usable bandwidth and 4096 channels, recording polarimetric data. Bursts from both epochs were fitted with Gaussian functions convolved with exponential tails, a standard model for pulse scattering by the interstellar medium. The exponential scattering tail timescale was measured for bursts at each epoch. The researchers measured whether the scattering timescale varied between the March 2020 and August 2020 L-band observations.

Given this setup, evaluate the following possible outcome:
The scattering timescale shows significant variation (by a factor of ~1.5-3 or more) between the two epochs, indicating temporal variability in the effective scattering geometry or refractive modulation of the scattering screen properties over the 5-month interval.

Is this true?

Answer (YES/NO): YES